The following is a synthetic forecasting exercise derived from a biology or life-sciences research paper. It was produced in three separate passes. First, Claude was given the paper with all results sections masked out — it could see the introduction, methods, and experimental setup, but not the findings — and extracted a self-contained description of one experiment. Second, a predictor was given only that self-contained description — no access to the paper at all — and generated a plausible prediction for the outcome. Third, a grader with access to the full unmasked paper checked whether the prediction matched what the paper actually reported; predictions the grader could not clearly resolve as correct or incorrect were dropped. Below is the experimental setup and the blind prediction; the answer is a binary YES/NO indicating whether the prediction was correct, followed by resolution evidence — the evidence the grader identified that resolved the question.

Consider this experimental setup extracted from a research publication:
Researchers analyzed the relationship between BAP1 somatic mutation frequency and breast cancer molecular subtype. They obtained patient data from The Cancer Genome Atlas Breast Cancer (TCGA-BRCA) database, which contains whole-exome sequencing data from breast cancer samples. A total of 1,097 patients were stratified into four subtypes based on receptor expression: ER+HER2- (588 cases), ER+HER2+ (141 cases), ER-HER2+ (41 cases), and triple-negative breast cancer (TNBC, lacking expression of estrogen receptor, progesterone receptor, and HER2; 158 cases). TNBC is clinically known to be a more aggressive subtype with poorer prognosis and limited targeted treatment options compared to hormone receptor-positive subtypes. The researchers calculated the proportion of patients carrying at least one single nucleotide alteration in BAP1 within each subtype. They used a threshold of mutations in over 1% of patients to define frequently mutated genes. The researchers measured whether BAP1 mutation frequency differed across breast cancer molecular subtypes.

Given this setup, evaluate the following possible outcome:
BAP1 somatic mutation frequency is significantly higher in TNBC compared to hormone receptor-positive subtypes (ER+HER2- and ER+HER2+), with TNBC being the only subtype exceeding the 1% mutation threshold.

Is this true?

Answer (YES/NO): YES